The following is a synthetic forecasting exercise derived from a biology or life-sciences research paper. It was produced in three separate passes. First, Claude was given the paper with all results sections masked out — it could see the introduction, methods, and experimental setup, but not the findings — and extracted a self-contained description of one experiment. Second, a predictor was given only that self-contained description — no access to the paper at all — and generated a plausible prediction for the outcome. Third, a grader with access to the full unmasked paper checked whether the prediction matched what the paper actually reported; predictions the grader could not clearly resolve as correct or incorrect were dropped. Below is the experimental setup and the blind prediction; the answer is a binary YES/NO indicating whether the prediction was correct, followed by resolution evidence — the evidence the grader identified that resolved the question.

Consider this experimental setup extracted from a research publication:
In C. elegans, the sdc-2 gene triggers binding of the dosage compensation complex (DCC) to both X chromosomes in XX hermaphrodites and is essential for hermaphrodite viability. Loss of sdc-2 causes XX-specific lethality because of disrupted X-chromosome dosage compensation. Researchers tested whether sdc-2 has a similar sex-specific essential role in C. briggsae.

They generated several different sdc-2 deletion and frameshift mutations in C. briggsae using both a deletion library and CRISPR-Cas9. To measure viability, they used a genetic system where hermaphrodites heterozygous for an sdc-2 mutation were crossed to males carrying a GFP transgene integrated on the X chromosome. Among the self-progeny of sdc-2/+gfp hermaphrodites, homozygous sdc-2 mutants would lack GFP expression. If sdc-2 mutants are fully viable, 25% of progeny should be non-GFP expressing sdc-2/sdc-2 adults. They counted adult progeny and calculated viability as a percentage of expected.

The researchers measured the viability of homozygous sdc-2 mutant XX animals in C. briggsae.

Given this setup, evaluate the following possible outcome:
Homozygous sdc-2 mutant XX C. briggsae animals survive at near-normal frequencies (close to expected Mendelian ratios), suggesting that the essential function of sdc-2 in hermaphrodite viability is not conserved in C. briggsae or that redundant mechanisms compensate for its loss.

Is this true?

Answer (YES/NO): NO